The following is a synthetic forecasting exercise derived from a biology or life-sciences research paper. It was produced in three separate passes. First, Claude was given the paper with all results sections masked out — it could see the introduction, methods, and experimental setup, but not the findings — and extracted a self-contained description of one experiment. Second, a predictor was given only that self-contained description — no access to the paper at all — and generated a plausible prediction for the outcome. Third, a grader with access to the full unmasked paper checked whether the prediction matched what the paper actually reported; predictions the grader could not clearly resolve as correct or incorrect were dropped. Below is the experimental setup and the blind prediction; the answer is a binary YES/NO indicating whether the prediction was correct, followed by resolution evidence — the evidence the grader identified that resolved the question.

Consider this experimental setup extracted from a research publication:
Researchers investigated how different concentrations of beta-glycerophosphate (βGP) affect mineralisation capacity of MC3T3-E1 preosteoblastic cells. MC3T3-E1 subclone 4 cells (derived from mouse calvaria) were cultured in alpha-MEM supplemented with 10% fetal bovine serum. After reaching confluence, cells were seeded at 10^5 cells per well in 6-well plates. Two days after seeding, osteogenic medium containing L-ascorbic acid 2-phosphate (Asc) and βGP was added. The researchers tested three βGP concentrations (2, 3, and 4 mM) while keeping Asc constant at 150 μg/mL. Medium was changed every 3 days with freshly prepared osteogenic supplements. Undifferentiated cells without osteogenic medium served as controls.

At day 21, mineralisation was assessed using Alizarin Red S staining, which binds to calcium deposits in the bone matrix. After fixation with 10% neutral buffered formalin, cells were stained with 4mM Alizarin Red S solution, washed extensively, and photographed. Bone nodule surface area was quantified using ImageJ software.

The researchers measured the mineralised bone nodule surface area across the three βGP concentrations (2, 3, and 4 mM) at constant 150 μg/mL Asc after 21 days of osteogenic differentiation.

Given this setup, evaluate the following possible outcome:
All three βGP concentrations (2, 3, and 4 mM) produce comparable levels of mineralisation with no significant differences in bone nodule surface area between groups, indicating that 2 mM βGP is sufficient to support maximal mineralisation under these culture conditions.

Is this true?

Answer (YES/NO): NO